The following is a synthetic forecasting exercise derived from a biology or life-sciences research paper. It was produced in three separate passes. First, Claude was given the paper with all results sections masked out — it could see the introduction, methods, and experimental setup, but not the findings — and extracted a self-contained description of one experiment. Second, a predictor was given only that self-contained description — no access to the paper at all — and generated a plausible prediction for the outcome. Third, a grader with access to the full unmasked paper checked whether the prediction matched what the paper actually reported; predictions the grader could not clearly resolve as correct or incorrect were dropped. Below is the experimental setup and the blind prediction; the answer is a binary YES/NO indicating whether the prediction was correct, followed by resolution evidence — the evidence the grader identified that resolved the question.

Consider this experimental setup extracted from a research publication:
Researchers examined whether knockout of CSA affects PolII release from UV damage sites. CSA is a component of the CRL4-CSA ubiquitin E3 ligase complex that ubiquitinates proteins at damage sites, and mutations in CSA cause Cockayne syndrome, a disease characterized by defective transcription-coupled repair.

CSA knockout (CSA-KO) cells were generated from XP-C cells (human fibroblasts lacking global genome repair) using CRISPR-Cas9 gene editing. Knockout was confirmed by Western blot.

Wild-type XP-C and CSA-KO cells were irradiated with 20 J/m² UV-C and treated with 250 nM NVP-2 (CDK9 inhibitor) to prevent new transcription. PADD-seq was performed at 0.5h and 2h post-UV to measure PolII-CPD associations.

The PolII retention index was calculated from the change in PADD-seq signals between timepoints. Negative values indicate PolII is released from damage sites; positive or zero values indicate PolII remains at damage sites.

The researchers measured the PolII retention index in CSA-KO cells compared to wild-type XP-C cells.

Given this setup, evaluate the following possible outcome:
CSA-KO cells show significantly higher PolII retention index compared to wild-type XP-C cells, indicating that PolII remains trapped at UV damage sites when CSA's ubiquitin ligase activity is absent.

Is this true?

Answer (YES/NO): YES